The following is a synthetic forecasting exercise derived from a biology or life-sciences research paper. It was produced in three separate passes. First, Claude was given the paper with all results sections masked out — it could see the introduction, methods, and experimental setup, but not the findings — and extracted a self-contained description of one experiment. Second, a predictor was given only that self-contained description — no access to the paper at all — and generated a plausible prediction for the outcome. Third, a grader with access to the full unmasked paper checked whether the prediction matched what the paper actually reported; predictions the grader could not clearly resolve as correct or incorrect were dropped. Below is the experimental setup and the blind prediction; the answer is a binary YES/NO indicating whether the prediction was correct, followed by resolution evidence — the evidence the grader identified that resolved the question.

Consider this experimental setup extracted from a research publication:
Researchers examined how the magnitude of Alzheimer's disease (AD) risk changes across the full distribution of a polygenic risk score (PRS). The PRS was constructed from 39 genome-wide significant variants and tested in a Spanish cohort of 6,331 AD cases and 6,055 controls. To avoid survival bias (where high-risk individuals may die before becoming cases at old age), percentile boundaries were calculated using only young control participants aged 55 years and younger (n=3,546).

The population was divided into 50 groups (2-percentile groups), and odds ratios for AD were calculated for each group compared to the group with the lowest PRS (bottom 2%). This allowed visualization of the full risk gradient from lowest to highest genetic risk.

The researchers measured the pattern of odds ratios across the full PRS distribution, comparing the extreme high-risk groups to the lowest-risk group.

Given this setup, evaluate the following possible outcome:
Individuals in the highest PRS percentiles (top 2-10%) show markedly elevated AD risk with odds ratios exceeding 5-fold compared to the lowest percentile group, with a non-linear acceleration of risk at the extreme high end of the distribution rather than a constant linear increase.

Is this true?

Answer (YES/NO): NO